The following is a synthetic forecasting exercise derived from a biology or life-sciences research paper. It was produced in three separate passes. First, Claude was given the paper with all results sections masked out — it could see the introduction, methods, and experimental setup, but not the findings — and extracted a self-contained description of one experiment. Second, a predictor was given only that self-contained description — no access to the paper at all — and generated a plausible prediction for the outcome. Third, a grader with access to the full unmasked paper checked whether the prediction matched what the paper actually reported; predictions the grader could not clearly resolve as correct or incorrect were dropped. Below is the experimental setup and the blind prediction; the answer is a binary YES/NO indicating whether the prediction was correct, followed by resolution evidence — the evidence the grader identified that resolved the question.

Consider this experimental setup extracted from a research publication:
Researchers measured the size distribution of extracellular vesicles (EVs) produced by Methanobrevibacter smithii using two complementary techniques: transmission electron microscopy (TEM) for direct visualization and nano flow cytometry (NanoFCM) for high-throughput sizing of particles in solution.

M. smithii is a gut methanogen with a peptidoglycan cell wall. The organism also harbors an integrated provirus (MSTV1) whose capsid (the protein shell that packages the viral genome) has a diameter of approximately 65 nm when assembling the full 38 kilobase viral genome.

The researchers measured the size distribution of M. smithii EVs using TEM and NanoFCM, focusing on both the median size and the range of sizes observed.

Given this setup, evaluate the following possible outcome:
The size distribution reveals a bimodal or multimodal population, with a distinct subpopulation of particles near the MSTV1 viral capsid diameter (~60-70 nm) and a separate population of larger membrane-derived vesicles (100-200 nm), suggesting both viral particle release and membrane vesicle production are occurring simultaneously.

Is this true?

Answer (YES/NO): NO